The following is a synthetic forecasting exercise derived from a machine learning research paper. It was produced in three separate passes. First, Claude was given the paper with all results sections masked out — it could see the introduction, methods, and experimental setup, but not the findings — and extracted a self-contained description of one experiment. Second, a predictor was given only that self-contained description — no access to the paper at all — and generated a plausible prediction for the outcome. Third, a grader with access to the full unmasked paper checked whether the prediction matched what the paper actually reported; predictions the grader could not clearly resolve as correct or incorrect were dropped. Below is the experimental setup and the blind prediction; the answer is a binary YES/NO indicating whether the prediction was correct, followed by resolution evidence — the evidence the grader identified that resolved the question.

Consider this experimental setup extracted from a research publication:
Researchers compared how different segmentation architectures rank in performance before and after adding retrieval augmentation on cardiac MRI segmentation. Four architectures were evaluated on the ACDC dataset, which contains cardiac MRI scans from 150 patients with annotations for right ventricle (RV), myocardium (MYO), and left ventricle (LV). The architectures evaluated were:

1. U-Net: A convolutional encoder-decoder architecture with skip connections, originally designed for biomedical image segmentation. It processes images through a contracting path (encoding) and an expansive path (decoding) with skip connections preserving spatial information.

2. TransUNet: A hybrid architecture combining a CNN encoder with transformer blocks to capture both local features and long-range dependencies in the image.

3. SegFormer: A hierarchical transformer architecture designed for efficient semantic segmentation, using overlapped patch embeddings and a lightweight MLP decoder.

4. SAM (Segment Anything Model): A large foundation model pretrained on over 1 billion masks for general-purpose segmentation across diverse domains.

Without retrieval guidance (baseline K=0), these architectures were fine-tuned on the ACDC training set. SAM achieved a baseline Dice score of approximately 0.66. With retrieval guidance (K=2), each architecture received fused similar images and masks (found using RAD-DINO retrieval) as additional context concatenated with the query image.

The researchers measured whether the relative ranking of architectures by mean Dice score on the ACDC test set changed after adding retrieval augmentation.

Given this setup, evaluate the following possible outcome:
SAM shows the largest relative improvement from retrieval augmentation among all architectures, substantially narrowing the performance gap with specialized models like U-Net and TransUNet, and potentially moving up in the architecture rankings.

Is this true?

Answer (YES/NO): NO